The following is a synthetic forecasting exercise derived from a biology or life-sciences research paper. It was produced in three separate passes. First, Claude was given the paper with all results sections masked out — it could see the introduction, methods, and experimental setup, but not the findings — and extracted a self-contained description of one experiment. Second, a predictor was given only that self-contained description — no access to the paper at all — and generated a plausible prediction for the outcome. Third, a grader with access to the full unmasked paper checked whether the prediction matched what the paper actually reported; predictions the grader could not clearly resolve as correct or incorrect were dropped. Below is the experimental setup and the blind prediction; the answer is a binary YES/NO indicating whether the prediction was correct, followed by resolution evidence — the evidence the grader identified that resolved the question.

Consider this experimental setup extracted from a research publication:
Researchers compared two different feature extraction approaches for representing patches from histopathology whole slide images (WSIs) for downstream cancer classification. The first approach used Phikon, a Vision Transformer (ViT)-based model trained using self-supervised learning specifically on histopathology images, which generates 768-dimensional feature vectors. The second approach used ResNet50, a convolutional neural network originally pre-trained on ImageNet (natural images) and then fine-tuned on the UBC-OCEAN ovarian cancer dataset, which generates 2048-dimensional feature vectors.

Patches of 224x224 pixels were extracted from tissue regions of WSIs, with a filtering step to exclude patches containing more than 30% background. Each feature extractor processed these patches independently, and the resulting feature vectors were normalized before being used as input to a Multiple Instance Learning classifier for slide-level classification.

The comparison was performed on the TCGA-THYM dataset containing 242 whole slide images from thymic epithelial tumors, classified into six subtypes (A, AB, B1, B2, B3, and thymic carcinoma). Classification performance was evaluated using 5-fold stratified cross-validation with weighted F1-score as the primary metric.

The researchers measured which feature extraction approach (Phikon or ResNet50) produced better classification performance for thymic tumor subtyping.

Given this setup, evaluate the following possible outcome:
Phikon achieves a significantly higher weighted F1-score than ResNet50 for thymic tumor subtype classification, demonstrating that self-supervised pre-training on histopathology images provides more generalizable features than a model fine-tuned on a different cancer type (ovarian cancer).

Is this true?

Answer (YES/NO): YES